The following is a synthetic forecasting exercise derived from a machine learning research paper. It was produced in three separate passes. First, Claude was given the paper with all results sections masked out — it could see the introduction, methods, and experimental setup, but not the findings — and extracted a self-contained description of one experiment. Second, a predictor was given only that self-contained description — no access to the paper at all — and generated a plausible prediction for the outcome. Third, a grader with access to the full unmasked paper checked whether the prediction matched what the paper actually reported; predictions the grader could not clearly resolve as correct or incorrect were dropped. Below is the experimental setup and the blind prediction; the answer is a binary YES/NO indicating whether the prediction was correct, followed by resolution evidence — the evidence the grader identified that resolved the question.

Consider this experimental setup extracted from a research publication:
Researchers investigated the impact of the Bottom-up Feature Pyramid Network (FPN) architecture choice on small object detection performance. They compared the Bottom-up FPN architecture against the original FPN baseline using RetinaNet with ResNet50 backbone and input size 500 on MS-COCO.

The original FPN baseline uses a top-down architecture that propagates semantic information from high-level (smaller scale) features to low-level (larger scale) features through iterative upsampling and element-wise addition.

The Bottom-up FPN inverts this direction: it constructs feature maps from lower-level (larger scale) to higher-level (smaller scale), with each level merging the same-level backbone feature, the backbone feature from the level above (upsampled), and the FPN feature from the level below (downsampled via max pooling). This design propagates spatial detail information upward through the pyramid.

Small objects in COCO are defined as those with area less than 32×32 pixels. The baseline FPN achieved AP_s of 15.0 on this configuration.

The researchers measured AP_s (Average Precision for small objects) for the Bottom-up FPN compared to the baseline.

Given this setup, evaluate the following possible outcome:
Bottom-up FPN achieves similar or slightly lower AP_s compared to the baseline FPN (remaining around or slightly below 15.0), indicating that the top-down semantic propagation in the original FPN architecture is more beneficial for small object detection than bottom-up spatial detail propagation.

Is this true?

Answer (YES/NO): YES